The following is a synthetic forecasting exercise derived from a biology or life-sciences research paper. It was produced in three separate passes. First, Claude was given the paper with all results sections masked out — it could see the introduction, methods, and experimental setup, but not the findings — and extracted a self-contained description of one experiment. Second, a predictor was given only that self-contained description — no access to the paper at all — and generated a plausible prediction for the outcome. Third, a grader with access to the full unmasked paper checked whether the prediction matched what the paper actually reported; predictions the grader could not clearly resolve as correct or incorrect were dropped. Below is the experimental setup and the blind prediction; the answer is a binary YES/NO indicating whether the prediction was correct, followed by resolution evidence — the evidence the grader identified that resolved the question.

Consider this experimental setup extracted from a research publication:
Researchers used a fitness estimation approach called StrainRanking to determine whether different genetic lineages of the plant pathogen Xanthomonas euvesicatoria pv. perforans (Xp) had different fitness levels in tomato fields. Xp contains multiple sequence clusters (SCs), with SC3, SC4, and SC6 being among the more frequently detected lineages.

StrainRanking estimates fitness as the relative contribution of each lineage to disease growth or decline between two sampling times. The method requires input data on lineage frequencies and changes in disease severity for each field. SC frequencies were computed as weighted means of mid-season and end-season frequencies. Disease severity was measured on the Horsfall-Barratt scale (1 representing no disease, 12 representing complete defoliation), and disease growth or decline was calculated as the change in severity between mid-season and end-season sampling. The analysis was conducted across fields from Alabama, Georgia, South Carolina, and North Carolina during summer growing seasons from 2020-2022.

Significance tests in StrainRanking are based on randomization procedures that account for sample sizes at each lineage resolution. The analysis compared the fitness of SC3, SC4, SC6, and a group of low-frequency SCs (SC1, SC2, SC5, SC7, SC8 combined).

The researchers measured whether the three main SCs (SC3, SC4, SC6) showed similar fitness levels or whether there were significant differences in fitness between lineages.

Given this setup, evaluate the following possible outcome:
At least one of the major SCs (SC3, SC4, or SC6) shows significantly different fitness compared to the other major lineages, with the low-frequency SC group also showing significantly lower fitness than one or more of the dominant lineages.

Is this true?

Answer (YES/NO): YES